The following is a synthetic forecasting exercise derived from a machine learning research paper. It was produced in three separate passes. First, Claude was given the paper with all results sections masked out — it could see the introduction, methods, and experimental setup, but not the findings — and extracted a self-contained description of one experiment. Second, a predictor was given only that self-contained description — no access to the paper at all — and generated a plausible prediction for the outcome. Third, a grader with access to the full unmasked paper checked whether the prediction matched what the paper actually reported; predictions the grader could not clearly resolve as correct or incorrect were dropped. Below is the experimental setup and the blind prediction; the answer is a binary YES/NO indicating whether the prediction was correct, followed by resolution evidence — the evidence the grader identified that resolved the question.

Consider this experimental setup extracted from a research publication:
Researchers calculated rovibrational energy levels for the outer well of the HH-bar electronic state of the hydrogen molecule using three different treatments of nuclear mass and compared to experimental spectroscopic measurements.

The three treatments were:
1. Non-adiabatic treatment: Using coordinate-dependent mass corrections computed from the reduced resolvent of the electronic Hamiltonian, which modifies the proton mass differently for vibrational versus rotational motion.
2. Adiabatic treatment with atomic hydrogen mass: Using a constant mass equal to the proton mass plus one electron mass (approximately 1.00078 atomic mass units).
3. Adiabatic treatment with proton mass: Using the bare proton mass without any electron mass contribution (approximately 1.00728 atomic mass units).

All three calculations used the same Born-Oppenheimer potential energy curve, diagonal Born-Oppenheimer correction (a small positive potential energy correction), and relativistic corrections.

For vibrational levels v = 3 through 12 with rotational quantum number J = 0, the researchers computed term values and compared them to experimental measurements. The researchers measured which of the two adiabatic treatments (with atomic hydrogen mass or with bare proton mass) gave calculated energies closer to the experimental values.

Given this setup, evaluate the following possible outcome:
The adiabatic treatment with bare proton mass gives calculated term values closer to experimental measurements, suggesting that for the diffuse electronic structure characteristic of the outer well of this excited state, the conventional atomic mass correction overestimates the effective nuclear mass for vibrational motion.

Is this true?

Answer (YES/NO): YES